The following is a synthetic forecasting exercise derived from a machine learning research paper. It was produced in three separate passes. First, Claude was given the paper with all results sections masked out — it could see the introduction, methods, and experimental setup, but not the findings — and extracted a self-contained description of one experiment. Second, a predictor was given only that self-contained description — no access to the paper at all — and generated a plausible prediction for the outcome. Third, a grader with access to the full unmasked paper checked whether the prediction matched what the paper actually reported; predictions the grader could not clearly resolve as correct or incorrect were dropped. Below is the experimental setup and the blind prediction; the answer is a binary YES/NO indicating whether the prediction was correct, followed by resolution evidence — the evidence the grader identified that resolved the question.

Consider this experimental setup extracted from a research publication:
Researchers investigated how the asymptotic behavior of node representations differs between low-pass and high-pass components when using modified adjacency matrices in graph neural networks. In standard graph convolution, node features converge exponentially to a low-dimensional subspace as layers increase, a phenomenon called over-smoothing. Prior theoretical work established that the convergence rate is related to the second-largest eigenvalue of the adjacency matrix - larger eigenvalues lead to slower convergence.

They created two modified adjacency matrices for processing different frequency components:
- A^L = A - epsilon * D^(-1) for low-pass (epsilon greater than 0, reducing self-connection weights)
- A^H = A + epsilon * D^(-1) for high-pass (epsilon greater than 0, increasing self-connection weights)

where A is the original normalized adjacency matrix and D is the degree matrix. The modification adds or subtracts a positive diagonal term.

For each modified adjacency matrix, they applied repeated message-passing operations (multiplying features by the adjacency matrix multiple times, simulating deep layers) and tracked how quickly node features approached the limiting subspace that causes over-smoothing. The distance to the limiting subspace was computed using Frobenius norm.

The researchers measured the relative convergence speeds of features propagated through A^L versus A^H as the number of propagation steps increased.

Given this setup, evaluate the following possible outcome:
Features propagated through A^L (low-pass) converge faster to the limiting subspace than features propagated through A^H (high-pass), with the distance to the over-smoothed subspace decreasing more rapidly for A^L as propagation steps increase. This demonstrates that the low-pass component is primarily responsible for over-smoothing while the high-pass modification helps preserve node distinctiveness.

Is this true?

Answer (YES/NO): YES